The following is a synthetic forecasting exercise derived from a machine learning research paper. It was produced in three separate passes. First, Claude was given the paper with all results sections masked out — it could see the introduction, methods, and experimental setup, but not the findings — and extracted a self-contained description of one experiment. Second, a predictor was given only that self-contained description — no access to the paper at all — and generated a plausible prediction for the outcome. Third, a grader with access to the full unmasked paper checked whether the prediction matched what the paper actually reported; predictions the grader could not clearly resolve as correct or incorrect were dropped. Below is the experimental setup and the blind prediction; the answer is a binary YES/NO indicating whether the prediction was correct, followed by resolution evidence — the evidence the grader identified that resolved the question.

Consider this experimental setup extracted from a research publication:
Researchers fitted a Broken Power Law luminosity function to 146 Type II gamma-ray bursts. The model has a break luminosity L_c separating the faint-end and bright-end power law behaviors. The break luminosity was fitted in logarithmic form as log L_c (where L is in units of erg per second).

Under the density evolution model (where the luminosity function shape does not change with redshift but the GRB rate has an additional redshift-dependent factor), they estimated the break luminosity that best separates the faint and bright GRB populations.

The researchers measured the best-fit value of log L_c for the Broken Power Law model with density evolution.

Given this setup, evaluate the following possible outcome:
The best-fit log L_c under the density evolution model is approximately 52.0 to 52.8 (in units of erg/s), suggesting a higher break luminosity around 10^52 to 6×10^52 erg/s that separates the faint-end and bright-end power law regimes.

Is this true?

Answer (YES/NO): NO